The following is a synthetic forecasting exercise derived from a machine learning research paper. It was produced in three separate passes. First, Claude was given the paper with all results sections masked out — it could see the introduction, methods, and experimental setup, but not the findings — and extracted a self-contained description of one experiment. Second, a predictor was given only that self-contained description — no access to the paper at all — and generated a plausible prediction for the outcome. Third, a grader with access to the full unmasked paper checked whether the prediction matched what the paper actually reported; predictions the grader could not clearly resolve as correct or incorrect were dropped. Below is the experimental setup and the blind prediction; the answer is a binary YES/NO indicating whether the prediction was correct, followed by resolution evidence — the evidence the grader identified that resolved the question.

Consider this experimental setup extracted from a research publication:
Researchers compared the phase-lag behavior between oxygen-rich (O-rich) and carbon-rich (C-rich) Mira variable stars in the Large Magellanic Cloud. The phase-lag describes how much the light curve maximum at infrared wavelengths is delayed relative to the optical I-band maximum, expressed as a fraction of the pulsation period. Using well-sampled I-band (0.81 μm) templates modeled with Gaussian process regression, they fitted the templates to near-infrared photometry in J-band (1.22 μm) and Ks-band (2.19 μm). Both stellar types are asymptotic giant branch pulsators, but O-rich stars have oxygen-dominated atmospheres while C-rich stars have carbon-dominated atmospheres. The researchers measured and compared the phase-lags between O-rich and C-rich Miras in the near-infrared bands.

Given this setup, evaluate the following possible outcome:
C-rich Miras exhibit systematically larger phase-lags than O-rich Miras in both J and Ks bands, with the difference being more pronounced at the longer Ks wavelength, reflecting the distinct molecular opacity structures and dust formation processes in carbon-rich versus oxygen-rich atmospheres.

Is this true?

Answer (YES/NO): NO